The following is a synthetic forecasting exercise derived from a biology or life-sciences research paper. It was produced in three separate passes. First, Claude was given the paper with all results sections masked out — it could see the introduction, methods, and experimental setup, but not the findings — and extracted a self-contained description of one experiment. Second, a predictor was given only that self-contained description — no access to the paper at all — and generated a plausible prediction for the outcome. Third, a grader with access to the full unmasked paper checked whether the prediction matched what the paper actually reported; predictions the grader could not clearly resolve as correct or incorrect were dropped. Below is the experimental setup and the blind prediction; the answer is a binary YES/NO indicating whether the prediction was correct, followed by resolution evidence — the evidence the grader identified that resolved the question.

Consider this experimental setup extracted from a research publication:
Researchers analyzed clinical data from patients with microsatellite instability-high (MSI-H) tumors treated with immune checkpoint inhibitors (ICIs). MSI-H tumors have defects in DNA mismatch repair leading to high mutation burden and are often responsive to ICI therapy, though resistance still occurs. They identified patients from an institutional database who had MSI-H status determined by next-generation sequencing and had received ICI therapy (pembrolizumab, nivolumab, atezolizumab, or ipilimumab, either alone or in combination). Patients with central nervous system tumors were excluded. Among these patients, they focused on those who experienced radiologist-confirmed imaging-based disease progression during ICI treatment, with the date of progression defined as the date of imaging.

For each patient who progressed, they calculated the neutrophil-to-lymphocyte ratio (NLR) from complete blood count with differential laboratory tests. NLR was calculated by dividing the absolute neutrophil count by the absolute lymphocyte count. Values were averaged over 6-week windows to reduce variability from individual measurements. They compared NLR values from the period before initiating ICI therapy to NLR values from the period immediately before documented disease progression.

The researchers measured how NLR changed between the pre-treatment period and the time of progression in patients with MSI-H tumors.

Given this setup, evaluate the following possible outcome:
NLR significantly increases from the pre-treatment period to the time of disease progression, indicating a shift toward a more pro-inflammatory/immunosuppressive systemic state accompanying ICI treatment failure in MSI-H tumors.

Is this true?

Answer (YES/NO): YES